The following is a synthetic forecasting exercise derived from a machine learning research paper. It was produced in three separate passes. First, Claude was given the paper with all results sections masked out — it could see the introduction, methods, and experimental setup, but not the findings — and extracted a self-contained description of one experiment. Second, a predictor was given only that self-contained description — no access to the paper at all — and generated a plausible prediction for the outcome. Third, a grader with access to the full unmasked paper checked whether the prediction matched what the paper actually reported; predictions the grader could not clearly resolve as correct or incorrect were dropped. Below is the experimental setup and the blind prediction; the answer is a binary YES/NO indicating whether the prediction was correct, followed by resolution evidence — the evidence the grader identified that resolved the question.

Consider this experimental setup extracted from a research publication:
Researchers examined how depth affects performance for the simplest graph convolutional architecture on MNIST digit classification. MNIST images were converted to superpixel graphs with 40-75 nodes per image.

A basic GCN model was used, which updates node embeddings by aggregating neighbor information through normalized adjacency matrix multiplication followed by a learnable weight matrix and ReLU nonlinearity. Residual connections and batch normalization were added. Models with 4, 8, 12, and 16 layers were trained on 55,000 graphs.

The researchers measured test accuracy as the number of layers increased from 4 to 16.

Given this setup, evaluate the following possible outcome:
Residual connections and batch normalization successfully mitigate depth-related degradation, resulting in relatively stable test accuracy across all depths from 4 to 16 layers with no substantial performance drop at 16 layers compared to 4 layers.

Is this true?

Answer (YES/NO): YES